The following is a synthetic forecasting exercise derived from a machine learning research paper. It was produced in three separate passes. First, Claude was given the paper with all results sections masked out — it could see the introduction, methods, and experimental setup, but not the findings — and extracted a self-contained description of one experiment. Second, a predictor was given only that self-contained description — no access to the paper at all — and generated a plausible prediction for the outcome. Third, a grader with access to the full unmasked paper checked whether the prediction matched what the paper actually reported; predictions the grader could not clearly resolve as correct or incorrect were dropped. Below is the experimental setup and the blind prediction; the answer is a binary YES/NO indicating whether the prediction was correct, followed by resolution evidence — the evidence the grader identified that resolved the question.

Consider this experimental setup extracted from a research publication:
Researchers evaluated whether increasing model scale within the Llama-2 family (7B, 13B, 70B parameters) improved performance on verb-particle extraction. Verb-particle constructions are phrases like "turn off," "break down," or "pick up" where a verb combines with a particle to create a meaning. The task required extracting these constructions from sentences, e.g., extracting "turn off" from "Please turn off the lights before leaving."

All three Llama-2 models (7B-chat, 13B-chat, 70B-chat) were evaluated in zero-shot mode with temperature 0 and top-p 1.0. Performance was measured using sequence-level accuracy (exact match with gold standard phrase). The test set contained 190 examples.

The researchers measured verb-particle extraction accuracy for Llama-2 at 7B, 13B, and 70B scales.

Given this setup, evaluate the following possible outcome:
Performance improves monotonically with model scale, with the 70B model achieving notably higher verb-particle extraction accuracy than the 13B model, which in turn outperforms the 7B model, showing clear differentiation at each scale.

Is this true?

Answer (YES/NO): NO